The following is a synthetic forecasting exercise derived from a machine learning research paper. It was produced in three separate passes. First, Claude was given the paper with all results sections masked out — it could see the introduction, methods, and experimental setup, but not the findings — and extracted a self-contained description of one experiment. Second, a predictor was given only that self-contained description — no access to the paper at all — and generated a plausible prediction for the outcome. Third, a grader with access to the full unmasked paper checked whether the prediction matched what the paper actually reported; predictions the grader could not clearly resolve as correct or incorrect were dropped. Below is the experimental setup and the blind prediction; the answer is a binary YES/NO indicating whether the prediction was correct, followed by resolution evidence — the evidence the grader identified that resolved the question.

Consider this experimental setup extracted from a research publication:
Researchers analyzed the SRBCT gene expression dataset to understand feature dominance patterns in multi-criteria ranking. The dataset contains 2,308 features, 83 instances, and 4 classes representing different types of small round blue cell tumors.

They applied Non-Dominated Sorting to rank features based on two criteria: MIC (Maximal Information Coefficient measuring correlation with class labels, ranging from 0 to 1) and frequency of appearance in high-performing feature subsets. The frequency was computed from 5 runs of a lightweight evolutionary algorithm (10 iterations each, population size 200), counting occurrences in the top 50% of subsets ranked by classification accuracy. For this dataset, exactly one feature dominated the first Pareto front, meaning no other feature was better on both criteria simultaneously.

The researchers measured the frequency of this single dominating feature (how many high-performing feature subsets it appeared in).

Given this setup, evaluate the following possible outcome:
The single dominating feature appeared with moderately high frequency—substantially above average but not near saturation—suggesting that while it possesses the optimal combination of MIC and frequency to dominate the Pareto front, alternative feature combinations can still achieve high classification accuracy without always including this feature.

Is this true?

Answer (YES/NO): YES